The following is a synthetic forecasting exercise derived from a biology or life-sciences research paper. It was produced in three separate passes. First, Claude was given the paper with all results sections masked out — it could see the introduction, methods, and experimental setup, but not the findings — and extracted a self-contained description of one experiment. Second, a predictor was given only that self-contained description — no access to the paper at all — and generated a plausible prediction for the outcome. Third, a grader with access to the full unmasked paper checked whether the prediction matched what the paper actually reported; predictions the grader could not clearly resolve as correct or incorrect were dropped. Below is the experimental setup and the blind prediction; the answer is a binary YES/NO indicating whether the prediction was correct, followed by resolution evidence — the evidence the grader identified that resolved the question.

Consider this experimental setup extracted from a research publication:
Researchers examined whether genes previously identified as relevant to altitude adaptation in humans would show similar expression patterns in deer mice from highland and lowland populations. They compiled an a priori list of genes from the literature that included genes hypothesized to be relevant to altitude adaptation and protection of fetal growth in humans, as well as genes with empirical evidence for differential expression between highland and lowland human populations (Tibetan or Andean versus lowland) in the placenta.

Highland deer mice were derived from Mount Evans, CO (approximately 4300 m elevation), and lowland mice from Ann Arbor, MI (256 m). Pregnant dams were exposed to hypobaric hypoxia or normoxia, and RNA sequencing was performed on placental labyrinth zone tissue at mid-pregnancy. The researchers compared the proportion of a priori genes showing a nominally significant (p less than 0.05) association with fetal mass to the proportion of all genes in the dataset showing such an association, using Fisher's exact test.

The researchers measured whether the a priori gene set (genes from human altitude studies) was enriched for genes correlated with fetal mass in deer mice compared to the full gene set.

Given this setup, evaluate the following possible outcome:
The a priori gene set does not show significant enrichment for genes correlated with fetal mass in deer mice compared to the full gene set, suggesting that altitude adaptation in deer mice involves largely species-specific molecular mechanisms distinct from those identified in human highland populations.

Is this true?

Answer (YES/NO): NO